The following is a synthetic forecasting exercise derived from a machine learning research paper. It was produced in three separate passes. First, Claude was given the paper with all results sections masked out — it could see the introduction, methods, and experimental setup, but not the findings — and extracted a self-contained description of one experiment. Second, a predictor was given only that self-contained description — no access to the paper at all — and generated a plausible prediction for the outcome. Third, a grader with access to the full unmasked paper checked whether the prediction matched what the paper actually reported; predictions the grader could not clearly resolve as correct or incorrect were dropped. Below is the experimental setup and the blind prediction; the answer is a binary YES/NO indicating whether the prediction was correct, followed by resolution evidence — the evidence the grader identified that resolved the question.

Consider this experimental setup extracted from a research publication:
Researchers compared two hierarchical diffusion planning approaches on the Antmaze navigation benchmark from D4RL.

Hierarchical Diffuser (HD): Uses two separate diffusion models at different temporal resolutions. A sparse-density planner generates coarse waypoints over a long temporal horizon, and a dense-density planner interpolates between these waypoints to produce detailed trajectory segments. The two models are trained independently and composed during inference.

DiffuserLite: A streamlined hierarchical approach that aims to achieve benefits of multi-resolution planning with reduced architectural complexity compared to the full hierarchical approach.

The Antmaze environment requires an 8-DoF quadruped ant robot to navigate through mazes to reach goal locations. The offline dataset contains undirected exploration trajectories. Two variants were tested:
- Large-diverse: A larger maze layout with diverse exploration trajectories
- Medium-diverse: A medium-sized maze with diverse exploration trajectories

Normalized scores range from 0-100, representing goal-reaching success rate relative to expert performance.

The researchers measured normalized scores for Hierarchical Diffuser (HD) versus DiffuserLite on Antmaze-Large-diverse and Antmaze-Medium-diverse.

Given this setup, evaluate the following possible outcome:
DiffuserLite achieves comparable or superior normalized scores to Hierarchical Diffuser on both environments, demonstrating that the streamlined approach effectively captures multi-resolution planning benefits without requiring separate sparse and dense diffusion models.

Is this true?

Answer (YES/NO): NO